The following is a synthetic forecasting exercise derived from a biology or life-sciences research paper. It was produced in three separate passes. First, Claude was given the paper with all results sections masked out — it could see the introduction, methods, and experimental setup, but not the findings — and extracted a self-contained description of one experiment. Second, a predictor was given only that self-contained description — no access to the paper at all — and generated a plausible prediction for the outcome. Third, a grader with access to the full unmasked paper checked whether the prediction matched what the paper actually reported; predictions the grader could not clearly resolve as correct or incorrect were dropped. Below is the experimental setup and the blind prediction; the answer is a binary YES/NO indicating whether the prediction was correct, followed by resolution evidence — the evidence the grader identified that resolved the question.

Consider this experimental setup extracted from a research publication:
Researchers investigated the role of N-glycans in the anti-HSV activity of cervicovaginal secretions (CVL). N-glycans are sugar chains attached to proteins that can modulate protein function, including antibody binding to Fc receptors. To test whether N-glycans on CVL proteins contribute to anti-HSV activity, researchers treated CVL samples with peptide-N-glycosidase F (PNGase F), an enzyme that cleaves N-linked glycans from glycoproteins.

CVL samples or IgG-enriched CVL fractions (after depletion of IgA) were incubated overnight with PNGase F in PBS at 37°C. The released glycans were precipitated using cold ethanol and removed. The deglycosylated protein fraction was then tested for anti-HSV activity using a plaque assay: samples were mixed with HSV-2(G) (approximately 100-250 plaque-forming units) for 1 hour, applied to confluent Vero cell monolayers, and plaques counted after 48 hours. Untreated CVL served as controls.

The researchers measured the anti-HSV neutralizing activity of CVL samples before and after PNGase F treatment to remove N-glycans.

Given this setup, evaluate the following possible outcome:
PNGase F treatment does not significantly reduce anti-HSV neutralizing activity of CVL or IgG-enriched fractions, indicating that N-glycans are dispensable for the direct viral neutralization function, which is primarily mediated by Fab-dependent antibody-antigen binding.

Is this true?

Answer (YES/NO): NO